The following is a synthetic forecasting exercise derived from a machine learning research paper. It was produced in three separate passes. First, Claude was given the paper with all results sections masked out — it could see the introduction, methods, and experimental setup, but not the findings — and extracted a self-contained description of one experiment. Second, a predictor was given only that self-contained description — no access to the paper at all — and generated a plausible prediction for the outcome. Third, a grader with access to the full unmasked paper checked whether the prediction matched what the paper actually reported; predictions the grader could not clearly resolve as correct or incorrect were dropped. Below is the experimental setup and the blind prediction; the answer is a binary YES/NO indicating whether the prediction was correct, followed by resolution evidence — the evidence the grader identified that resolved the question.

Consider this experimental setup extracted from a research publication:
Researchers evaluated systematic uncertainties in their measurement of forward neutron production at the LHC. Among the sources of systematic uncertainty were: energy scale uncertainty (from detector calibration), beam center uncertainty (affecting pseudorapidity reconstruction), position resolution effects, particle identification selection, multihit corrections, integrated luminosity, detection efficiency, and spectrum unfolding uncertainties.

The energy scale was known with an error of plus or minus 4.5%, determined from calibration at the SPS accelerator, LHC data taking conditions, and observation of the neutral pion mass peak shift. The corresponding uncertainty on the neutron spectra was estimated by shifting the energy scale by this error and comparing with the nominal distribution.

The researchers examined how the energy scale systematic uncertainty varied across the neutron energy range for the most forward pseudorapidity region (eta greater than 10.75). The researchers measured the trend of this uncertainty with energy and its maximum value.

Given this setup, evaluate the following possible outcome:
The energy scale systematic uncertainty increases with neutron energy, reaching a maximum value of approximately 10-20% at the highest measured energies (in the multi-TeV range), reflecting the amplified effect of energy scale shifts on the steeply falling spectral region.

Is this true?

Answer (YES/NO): NO